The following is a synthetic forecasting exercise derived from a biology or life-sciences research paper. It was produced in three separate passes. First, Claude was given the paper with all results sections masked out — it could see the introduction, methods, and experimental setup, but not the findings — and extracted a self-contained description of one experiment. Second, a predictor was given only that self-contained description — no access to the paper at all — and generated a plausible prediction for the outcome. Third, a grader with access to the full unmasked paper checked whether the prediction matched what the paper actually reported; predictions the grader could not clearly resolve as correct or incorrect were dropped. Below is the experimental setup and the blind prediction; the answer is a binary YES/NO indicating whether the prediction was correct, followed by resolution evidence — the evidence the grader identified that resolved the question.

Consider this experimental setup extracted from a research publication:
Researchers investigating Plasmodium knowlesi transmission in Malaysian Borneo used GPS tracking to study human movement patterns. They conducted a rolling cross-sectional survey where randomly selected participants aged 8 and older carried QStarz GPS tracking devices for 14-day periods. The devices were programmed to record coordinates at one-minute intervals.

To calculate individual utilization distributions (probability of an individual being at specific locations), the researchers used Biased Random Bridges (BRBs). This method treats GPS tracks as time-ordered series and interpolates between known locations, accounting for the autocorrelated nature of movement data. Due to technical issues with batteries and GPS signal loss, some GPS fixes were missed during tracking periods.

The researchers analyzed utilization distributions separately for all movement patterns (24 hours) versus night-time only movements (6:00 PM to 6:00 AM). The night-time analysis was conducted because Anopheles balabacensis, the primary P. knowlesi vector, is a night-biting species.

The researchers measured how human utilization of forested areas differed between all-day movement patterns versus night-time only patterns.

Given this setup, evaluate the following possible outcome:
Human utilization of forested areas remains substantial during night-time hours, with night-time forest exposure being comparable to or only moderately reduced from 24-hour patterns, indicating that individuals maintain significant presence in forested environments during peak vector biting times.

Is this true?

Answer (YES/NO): NO